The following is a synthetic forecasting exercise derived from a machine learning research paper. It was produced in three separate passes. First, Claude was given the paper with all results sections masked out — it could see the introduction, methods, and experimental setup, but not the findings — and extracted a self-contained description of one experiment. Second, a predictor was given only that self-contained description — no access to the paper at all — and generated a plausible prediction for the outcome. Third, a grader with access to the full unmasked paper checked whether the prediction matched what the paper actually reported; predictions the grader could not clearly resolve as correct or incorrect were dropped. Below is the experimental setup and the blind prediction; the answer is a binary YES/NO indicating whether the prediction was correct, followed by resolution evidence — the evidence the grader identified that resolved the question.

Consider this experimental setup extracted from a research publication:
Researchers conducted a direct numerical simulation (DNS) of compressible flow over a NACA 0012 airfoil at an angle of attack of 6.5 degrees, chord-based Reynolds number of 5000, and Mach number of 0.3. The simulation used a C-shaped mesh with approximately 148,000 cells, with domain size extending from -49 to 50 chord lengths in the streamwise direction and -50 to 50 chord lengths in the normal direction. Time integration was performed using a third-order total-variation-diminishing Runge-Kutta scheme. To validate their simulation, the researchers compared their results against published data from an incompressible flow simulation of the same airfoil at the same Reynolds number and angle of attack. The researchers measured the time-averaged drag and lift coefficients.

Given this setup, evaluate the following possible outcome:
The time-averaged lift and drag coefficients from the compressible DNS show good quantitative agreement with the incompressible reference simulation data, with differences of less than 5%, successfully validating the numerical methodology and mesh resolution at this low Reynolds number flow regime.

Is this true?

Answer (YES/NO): YES